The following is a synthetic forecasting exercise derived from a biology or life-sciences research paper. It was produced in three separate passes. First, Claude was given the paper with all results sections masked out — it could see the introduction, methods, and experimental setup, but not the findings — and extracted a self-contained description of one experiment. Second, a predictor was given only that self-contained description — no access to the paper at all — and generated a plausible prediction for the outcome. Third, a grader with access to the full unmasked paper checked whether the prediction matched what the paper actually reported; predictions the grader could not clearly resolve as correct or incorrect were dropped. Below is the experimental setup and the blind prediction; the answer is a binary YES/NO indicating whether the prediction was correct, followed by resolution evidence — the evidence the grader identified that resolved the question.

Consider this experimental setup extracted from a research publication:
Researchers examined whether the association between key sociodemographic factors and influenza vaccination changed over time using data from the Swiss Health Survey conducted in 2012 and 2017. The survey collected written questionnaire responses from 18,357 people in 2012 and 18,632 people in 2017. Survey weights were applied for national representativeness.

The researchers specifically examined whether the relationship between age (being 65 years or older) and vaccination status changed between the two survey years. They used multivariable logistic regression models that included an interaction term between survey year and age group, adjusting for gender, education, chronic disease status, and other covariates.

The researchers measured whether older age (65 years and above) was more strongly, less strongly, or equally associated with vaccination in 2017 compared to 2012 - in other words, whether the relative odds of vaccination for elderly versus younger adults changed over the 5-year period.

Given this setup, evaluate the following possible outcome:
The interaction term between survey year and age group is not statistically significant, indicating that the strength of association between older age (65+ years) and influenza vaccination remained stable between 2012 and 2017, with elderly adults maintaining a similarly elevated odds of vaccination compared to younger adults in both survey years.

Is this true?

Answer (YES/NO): YES